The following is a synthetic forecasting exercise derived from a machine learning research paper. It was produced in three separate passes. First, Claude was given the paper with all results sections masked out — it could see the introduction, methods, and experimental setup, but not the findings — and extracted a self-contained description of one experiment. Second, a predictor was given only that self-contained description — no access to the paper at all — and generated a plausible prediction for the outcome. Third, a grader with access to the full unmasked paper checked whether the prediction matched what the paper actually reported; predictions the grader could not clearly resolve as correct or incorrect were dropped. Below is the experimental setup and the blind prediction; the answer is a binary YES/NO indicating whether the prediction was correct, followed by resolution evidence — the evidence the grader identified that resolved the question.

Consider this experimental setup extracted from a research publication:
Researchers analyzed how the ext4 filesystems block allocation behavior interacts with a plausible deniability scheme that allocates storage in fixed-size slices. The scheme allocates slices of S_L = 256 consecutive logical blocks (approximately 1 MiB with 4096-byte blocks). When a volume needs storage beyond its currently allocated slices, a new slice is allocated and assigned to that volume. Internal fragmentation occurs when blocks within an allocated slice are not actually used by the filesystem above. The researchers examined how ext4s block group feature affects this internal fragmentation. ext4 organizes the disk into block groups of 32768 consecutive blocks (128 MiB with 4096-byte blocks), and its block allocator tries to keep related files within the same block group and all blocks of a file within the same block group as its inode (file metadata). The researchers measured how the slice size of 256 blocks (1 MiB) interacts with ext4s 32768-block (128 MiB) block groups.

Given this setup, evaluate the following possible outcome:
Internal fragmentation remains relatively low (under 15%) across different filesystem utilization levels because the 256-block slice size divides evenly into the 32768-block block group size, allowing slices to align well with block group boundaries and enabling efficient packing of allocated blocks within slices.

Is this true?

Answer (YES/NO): NO